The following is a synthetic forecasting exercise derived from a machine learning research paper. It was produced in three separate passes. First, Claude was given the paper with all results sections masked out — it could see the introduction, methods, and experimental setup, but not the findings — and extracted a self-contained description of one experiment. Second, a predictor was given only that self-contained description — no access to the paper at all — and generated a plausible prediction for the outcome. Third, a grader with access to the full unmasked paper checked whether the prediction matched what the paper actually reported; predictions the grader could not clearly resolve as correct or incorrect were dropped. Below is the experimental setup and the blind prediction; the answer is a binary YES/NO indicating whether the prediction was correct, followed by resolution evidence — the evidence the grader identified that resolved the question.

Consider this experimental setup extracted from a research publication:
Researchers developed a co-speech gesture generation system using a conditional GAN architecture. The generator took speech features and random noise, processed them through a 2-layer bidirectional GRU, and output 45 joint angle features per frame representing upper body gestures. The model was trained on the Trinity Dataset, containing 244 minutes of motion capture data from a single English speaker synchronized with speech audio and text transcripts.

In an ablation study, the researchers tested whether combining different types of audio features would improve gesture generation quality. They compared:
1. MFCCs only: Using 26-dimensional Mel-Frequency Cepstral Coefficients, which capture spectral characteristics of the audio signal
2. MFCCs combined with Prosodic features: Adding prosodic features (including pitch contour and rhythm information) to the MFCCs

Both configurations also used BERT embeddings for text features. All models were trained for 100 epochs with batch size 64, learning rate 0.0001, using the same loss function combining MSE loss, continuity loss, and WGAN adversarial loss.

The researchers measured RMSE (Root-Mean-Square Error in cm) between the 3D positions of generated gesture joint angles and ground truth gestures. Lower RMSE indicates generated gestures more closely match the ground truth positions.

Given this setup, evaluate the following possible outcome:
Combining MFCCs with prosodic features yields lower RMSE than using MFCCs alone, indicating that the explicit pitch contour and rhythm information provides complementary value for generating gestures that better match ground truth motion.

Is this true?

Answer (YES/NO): NO